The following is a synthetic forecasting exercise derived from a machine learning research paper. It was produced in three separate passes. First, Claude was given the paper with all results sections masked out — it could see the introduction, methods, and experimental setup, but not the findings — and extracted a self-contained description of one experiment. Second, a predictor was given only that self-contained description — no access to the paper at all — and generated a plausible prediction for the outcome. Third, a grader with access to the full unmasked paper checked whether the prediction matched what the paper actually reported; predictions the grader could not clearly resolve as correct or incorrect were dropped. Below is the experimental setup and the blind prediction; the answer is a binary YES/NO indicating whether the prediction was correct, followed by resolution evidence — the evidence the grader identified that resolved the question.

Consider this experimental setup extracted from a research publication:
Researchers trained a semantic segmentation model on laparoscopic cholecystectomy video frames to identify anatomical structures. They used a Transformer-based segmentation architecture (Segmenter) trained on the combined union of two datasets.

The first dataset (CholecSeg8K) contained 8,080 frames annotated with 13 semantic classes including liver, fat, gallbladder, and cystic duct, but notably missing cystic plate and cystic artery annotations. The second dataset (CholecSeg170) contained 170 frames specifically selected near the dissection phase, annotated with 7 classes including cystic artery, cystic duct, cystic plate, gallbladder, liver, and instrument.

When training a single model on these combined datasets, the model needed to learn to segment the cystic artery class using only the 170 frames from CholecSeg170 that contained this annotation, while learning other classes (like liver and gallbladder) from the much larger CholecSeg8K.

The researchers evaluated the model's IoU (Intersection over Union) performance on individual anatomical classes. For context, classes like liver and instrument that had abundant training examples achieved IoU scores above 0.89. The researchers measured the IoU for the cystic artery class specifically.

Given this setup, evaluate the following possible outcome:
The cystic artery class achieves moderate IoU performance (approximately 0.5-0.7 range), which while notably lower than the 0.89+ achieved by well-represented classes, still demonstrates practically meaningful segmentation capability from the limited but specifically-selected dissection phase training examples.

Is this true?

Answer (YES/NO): NO